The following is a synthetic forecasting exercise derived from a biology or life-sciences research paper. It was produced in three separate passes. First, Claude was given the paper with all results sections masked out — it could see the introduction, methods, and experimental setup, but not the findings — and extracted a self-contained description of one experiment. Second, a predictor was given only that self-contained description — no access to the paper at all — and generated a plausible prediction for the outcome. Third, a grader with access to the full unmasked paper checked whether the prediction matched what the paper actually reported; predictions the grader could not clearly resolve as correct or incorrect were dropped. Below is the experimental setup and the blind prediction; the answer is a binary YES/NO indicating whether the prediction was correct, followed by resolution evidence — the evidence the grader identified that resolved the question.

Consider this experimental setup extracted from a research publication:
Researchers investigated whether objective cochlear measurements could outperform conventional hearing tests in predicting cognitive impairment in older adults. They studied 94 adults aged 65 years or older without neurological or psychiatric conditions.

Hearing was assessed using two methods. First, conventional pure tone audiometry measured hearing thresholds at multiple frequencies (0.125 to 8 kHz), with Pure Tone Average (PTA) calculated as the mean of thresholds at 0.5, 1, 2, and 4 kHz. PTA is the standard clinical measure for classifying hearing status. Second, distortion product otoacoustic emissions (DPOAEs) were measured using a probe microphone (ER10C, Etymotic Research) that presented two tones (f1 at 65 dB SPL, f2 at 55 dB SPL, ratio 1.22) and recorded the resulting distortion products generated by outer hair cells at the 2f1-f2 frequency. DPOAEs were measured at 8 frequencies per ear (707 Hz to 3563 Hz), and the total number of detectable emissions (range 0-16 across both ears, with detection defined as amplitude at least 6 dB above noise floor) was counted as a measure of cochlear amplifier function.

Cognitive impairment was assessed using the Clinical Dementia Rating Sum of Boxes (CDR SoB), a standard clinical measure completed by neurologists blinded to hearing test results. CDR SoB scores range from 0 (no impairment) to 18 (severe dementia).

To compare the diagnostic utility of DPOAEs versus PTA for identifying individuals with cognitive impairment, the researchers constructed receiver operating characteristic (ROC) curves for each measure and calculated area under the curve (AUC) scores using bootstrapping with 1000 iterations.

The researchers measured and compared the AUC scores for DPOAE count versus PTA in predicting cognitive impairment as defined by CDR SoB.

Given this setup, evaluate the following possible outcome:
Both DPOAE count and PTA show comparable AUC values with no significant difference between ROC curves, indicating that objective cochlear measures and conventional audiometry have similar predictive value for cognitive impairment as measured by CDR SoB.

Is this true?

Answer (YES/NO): NO